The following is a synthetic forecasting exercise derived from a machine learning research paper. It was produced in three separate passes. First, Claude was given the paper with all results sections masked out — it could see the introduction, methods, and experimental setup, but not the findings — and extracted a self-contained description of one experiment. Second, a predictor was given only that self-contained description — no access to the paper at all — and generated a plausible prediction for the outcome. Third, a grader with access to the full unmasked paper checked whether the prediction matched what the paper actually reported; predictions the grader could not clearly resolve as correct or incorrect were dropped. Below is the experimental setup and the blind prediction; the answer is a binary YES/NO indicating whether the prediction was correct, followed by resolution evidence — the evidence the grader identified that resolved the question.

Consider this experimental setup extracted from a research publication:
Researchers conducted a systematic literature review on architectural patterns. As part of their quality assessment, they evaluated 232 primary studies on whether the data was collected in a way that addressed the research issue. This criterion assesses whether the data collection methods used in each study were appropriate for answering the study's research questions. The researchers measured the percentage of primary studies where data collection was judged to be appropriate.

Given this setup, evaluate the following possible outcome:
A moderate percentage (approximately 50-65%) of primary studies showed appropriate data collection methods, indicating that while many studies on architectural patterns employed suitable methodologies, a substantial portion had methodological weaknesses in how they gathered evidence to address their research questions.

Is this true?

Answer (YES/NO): NO